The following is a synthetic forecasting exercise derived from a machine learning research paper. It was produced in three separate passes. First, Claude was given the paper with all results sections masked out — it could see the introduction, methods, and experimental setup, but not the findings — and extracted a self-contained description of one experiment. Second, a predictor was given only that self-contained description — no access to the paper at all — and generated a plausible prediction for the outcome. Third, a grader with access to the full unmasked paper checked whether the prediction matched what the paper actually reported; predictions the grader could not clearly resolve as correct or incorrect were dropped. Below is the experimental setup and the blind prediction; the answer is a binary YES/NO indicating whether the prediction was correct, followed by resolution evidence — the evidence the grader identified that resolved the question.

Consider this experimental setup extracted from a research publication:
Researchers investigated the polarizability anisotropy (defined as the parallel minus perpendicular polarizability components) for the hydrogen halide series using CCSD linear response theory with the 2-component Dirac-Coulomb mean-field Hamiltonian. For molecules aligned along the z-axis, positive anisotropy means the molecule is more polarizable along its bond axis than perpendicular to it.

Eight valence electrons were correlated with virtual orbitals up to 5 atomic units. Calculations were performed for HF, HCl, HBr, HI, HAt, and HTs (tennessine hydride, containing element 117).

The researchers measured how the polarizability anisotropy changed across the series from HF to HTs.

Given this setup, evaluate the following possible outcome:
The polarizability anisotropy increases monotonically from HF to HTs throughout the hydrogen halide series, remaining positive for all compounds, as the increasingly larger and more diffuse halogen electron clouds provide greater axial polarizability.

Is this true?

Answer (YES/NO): NO